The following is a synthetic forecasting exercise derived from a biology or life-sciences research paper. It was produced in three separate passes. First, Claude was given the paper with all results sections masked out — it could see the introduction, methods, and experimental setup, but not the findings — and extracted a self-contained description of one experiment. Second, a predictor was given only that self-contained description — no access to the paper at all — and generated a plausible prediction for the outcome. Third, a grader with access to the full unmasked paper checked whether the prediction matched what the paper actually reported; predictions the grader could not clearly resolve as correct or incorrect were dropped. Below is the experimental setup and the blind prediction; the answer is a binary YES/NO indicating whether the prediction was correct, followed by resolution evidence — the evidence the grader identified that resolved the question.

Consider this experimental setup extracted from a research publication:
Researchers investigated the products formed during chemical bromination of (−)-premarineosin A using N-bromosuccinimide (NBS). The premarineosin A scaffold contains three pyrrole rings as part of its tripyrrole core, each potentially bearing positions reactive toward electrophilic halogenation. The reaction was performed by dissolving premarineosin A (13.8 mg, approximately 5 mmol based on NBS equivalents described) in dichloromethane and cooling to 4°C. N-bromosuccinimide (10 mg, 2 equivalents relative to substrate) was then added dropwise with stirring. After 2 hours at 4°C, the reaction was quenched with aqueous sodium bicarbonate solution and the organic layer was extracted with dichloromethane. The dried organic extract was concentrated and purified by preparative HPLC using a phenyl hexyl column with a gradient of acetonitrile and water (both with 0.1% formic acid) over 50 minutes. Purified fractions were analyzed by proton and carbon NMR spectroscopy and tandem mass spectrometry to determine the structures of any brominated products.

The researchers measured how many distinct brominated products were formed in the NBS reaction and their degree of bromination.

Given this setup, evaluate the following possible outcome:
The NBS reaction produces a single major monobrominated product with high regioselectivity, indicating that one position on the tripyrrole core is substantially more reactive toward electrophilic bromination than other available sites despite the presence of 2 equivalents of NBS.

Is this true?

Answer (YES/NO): YES